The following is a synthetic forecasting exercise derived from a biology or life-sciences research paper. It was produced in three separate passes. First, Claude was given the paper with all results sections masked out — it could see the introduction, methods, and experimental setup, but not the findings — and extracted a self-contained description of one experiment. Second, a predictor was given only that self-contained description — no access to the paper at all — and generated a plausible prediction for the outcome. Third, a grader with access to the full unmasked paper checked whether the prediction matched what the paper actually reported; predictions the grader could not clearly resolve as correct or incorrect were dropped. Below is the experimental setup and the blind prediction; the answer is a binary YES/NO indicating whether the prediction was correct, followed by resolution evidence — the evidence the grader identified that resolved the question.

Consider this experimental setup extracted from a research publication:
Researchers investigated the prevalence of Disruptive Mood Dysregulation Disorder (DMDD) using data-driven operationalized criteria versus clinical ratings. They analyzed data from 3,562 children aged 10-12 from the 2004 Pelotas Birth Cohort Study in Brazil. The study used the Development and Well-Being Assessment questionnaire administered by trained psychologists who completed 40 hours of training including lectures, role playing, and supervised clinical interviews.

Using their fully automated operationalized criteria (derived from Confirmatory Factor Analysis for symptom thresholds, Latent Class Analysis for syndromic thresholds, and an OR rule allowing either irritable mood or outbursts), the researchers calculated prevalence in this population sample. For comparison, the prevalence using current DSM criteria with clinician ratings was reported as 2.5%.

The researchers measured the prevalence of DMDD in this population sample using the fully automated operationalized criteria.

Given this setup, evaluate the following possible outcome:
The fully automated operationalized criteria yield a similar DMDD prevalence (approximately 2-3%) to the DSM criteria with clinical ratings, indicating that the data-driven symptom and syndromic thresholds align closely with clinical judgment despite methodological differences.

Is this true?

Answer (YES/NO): NO